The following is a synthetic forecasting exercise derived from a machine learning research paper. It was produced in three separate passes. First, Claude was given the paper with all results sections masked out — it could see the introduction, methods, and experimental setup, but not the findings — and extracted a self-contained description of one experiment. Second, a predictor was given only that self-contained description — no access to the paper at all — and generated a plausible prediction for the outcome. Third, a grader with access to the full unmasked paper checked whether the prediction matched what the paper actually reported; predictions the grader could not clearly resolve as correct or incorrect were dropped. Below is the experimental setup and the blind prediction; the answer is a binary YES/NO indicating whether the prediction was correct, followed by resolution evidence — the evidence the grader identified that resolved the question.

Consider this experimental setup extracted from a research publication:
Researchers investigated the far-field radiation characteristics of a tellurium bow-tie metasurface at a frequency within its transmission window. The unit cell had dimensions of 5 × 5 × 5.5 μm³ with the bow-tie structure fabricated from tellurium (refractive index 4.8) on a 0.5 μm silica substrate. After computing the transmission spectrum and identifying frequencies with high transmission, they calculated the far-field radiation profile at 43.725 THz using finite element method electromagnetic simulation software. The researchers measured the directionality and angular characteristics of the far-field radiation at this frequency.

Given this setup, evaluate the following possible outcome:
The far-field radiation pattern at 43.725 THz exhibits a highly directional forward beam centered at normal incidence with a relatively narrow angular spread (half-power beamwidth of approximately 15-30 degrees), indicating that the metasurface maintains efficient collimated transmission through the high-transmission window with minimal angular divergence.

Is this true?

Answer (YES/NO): NO